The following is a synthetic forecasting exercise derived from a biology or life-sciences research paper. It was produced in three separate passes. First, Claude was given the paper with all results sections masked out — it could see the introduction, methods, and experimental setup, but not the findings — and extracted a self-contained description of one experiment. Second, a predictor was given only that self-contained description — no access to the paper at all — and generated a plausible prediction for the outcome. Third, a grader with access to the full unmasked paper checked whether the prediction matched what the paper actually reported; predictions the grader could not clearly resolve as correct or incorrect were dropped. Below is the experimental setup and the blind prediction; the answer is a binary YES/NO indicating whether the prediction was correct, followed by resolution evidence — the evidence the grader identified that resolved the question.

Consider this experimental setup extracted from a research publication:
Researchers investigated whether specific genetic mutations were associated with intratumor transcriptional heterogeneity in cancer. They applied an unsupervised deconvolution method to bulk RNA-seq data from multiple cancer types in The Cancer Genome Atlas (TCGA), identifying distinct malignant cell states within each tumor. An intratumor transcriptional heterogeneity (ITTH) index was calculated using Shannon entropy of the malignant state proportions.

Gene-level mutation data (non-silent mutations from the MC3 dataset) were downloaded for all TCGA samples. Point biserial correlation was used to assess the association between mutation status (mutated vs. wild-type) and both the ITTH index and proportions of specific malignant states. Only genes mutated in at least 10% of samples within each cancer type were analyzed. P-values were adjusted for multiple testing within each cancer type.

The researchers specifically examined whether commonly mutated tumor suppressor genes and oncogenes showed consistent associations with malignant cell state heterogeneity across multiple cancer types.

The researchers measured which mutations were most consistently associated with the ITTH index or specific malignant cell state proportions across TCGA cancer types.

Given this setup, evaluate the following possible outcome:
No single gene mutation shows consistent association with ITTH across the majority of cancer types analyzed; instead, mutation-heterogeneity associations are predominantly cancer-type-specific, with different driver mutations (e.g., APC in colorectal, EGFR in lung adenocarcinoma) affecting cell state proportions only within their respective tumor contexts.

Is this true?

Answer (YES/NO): NO